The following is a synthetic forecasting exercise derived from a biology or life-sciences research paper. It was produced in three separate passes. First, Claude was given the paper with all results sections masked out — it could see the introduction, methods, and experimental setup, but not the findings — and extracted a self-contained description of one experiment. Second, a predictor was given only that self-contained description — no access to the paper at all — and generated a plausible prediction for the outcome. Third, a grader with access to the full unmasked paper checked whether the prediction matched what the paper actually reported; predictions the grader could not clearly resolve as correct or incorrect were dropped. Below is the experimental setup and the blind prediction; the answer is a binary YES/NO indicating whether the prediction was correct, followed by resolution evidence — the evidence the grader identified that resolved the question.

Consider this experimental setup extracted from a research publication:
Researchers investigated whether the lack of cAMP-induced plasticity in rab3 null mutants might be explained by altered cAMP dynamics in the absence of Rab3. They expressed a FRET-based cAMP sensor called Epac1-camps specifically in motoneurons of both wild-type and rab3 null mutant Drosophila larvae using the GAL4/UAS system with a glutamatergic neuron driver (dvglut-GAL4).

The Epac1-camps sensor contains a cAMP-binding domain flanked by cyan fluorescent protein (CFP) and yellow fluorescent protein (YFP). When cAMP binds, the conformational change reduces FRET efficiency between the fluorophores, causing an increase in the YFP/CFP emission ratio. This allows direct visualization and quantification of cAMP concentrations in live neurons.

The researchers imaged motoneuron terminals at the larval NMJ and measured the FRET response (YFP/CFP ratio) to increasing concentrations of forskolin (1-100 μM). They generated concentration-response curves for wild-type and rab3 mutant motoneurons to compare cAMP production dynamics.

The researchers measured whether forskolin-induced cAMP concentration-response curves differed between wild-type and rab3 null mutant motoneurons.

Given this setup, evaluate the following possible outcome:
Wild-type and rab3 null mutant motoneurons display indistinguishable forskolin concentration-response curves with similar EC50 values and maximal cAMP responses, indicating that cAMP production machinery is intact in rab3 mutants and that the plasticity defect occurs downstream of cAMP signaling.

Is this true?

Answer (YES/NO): YES